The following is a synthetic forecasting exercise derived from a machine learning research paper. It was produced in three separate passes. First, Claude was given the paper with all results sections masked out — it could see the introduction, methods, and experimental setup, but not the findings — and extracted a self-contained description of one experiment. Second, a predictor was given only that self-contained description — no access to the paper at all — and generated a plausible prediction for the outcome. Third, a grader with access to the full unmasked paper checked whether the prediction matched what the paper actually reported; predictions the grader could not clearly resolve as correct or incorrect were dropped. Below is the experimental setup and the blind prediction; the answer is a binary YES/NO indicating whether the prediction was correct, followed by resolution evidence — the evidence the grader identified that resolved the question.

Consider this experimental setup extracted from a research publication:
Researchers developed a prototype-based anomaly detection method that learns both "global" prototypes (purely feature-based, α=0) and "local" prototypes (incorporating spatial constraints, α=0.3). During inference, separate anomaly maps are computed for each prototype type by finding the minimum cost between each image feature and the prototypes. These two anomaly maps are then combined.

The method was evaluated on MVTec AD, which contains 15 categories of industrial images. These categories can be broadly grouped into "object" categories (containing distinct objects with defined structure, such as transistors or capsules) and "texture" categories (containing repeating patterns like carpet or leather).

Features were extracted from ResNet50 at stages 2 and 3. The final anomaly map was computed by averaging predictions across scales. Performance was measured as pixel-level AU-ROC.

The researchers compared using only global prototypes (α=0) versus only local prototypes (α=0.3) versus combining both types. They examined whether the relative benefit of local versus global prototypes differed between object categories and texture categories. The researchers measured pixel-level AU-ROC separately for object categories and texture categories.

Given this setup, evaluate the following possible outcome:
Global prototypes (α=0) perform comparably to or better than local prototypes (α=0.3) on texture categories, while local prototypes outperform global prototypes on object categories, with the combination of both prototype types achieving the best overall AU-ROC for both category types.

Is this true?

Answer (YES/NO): NO